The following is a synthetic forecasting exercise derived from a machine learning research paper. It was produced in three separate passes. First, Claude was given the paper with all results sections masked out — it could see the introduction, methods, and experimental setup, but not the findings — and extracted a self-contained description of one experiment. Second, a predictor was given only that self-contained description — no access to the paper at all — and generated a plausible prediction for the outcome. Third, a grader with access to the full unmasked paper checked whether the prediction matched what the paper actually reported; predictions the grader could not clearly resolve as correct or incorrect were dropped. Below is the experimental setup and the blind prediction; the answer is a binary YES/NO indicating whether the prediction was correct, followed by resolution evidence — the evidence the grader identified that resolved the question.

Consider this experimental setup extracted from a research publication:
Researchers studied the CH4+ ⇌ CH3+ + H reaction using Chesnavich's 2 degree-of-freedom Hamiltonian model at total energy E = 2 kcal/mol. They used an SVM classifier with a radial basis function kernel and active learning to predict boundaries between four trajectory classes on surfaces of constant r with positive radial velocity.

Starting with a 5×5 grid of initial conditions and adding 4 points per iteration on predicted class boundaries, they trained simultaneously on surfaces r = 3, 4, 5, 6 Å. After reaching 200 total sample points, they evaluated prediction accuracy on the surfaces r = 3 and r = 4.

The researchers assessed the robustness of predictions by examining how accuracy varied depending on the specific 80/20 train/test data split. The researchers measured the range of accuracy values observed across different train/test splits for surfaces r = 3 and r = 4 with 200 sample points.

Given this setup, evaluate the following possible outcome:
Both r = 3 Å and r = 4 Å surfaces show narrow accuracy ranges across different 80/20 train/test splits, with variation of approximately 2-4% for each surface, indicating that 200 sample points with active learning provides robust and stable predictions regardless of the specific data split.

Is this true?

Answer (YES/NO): NO